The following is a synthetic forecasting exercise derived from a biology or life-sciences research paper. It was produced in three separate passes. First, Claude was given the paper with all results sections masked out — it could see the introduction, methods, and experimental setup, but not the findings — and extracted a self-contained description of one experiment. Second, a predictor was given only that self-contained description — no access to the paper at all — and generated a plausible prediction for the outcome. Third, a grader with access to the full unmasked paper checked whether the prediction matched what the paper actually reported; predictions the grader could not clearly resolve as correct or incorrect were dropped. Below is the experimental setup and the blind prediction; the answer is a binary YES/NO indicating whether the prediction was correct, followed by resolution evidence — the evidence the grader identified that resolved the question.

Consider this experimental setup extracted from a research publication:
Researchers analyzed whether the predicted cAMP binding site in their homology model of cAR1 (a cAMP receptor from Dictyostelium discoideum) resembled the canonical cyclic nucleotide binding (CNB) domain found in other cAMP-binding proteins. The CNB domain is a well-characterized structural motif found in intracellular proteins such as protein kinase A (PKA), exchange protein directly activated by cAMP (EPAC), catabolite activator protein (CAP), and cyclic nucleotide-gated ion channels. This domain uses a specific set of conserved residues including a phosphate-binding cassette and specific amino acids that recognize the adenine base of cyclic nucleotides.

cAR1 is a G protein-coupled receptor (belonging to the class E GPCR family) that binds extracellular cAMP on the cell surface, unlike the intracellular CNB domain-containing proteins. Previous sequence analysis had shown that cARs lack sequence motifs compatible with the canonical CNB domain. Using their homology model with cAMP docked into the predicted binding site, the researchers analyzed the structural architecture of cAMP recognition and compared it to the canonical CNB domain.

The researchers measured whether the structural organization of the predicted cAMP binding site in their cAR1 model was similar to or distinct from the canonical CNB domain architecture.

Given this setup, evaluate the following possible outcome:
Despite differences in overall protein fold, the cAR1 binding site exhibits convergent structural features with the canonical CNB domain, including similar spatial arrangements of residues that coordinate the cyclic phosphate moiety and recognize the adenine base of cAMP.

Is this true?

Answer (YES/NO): NO